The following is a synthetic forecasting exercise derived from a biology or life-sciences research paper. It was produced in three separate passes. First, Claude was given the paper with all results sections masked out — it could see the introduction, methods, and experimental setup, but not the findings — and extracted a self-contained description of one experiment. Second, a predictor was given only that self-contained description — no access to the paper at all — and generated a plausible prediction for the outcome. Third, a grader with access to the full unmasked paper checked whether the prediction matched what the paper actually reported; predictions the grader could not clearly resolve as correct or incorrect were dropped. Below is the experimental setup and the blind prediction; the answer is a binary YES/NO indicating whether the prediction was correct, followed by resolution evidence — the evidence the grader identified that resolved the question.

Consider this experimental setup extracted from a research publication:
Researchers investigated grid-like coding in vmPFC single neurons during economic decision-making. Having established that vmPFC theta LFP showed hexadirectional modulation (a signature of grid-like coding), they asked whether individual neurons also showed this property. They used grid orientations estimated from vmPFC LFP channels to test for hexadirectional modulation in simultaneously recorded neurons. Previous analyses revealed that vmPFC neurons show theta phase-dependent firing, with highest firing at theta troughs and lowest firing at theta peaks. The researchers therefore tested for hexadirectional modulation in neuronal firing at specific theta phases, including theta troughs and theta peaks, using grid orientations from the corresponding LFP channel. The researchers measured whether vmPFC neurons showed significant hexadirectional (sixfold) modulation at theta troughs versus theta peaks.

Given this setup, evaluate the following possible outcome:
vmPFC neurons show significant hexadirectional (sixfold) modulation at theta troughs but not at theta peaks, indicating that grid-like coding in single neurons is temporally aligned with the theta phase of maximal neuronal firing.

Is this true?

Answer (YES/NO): YES